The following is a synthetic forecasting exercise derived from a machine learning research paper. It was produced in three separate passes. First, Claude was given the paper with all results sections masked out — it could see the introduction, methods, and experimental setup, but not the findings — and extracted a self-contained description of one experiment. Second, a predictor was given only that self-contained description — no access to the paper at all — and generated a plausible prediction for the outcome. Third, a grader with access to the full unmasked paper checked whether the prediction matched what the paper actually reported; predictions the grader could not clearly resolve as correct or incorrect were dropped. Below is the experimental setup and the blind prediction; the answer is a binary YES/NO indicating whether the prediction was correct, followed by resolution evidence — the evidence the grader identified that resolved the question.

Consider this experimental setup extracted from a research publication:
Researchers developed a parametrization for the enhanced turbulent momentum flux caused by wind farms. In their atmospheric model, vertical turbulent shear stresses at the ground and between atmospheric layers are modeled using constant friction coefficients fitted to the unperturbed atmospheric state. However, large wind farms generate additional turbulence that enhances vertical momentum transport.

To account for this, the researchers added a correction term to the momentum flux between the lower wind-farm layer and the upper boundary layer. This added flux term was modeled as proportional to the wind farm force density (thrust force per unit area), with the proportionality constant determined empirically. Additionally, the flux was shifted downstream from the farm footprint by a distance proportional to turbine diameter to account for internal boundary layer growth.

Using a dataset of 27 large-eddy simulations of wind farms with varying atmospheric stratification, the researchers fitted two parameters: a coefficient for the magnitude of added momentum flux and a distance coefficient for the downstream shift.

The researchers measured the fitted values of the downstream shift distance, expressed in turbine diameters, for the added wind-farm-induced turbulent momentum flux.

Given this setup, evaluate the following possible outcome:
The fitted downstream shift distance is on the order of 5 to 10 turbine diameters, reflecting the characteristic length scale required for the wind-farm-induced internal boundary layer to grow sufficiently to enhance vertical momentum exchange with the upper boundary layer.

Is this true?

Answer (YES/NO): NO